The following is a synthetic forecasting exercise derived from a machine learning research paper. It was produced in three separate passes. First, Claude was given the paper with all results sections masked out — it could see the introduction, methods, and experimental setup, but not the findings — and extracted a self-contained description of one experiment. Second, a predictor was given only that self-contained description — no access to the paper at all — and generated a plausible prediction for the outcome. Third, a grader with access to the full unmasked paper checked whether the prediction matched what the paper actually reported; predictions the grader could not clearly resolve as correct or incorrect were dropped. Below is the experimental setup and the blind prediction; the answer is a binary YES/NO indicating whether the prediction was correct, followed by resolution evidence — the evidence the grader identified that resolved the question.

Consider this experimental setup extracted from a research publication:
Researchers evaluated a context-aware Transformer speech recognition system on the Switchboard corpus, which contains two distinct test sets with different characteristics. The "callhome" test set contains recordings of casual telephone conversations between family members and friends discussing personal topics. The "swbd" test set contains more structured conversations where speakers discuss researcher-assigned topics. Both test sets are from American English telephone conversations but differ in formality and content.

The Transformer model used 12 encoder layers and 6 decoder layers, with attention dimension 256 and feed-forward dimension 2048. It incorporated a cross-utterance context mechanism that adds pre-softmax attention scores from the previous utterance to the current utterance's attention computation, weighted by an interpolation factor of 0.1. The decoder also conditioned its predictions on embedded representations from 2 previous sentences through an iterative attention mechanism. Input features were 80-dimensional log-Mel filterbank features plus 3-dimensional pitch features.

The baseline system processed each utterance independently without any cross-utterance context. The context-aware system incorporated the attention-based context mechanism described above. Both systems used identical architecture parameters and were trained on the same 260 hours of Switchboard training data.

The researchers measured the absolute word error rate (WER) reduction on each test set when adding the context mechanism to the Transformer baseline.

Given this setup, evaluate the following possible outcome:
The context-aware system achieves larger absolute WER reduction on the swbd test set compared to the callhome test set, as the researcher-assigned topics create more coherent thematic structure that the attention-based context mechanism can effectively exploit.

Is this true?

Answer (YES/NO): NO